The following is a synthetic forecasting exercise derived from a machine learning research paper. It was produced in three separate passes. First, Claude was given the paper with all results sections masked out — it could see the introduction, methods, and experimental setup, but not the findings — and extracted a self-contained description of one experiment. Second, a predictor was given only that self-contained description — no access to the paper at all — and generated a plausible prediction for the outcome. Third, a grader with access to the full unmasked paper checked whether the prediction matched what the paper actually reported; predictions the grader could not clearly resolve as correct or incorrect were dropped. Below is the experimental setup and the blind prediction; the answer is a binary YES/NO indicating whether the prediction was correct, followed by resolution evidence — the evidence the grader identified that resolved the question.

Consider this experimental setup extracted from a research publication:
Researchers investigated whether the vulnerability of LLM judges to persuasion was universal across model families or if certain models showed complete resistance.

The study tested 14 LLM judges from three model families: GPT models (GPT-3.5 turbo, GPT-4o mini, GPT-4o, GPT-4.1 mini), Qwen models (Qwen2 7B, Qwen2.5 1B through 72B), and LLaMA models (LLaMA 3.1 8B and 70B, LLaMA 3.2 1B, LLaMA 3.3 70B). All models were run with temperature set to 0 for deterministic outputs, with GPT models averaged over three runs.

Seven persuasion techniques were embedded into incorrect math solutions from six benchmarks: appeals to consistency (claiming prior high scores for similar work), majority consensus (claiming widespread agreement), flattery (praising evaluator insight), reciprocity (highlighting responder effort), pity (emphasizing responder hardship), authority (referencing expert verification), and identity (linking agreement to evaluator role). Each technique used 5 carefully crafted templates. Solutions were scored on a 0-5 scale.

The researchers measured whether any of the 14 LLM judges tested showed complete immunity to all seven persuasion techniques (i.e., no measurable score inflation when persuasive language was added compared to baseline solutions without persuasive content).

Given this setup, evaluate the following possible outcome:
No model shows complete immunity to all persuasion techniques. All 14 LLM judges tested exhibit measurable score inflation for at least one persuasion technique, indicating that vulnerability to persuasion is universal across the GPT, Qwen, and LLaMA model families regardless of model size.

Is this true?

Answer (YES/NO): YES